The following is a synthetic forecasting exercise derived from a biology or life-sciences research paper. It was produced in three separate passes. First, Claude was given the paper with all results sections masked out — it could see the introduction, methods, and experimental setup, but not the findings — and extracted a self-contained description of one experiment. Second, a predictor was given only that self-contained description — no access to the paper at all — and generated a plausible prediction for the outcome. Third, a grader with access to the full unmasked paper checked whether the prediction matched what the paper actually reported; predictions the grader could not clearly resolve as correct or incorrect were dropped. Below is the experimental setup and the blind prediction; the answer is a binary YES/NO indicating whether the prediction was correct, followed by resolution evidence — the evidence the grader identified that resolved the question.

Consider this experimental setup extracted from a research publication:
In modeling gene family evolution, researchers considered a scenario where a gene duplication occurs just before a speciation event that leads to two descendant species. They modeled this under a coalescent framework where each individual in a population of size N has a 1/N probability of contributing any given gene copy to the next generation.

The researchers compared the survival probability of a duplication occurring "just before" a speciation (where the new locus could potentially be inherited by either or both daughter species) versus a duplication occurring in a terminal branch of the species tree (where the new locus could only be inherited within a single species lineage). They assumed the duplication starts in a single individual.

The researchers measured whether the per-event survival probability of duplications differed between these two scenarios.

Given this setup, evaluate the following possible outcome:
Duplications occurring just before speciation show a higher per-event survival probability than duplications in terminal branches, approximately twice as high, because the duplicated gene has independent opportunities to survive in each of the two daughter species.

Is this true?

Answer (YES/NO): YES